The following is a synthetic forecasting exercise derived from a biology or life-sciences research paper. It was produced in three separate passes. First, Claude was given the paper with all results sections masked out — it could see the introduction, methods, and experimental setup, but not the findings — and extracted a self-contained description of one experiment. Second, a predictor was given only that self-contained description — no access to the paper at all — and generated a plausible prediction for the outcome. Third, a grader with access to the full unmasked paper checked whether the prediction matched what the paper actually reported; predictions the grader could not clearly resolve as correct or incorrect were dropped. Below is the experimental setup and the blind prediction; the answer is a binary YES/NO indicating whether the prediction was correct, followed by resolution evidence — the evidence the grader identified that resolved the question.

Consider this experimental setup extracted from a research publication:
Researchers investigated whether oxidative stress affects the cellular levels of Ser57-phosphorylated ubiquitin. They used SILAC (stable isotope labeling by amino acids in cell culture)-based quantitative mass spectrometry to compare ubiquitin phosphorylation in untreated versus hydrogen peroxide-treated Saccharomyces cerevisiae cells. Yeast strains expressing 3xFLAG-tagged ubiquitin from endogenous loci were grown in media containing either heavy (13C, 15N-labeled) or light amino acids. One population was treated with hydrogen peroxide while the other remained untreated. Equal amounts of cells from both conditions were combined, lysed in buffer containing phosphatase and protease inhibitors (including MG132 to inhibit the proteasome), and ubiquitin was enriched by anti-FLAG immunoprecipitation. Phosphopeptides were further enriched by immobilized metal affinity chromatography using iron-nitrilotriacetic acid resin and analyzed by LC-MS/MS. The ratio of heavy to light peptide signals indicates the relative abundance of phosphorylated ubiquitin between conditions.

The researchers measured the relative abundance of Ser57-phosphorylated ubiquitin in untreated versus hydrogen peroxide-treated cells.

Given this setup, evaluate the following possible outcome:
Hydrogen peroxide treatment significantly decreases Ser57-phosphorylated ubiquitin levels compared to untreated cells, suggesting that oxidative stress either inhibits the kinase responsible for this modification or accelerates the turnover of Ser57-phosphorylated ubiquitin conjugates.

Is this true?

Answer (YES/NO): NO